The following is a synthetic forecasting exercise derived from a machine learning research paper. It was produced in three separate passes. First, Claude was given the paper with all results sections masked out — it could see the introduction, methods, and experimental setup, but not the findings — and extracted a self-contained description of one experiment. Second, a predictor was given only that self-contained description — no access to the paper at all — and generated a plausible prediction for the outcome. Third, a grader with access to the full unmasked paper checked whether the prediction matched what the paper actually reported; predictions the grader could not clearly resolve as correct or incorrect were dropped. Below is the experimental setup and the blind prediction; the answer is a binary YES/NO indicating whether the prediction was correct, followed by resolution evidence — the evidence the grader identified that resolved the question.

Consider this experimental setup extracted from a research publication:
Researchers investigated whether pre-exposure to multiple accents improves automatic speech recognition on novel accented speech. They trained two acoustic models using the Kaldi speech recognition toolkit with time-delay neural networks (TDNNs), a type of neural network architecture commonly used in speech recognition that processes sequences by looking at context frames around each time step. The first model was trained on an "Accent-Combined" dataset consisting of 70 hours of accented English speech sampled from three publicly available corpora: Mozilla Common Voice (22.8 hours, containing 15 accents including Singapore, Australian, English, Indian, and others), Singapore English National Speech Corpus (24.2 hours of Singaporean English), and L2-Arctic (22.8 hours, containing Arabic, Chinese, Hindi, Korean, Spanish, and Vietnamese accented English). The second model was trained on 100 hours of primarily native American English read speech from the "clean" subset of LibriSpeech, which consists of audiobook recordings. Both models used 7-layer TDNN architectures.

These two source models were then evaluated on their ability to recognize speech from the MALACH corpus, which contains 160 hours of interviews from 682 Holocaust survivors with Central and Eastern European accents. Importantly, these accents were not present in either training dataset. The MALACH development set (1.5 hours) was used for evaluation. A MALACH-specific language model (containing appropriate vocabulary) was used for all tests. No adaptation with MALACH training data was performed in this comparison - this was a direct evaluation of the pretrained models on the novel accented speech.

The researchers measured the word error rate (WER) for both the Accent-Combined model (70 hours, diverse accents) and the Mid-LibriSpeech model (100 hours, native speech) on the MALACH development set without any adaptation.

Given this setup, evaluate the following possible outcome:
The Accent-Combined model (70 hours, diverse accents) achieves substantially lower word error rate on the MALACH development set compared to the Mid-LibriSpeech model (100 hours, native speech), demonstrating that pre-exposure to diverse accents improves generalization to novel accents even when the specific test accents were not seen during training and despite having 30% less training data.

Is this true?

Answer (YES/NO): YES